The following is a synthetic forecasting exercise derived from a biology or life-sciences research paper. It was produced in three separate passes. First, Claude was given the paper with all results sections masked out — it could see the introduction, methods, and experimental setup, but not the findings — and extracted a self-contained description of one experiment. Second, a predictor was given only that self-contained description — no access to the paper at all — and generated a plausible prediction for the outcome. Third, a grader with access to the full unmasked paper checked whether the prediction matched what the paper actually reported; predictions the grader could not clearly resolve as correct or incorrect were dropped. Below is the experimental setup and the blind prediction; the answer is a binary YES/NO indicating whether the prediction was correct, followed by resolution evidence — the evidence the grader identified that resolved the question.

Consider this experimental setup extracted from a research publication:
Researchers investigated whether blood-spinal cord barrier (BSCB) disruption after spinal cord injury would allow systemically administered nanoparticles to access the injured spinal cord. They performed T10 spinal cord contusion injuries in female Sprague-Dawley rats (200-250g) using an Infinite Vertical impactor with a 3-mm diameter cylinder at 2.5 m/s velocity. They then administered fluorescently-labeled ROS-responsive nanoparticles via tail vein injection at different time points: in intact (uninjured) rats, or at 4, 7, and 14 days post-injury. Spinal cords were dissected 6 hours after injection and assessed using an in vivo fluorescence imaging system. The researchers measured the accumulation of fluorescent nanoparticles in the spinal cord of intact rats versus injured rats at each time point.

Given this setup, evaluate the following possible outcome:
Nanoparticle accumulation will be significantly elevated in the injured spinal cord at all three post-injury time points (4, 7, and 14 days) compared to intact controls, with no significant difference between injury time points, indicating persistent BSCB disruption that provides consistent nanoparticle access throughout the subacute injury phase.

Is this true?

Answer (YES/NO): NO